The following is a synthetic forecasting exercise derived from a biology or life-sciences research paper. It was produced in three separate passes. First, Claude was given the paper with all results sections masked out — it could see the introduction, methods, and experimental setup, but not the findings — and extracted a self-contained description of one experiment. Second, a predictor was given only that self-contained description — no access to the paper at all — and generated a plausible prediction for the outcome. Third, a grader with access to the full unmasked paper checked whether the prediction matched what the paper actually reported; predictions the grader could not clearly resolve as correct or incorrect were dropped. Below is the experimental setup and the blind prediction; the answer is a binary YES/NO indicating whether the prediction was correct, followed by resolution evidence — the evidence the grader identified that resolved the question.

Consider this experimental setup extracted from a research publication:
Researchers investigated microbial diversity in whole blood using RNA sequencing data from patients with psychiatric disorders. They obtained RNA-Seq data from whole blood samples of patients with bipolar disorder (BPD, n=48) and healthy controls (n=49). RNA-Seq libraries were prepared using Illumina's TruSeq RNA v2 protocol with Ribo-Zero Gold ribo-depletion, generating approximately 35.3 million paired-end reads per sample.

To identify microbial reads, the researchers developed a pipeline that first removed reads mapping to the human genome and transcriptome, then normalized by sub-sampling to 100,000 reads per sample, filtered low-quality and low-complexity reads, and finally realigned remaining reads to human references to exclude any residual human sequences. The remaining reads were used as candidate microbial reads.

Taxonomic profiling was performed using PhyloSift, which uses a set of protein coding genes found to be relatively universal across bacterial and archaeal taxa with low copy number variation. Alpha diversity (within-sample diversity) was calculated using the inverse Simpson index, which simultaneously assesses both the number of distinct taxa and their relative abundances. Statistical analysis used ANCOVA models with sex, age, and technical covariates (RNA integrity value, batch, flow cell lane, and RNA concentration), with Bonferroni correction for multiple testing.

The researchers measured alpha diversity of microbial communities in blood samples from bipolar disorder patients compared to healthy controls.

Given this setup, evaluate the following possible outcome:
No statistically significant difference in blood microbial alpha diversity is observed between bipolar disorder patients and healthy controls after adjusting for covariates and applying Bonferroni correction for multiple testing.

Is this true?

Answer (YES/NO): YES